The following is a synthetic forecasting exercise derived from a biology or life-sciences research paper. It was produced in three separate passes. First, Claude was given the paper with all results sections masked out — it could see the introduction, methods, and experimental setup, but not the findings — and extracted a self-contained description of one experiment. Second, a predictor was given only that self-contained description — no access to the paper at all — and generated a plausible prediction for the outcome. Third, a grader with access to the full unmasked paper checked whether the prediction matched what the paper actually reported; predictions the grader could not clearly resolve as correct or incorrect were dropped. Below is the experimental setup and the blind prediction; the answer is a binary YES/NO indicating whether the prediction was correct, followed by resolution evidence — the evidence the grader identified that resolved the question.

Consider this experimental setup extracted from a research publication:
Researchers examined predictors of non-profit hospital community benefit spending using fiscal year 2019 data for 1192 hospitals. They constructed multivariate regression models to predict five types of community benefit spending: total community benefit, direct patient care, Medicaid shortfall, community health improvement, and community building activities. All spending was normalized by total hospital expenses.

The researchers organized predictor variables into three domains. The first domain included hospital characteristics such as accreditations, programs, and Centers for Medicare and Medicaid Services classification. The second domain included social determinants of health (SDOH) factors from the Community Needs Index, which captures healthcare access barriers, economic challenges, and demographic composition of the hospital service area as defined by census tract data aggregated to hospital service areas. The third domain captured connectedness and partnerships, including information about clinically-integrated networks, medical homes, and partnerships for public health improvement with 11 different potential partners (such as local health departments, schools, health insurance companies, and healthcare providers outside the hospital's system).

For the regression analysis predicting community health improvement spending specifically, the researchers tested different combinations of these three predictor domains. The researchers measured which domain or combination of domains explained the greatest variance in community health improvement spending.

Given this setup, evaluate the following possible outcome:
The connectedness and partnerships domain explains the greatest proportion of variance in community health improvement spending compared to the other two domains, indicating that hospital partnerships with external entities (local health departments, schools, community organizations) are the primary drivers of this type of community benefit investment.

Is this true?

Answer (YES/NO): NO